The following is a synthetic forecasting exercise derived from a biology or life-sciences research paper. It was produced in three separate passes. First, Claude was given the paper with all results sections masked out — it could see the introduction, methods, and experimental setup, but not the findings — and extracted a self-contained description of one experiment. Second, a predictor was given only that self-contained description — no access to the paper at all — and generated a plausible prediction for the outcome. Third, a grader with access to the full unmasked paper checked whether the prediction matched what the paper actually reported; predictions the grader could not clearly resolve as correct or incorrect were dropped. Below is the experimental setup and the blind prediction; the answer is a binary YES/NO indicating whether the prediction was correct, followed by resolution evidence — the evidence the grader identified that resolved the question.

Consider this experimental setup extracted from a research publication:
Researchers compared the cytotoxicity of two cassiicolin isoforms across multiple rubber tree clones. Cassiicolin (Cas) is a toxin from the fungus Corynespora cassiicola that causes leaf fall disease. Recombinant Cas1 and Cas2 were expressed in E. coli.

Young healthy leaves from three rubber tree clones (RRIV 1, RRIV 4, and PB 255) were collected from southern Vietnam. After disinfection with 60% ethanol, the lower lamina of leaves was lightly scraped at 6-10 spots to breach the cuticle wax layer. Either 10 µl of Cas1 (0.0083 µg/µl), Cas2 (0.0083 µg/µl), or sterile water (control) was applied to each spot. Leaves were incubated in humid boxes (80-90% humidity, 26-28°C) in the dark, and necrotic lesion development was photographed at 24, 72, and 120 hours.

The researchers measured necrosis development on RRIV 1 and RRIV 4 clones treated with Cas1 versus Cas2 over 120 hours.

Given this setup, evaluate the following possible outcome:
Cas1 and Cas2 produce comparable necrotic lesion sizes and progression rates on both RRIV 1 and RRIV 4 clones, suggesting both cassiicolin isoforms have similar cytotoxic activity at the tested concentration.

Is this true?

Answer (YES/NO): NO